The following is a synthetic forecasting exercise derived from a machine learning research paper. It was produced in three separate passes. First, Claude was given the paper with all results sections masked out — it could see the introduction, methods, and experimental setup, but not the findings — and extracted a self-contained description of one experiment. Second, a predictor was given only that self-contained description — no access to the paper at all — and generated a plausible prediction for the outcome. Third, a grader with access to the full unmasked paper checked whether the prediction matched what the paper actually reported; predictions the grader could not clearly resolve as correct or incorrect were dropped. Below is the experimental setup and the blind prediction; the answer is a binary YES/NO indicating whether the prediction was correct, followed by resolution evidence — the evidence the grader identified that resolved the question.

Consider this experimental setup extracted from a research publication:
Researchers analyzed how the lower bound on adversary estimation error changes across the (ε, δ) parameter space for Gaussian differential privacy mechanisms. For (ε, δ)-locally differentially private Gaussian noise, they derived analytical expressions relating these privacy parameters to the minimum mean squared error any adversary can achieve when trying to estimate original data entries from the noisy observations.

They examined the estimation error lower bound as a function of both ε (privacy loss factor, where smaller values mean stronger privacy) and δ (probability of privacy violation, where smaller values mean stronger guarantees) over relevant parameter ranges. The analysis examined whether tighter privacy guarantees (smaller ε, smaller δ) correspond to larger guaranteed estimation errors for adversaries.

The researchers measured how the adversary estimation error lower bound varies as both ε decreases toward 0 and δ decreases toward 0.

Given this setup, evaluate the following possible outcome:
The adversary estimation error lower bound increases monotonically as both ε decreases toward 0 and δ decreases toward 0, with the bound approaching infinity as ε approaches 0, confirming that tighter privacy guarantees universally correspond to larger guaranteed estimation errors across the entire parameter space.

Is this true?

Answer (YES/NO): YES